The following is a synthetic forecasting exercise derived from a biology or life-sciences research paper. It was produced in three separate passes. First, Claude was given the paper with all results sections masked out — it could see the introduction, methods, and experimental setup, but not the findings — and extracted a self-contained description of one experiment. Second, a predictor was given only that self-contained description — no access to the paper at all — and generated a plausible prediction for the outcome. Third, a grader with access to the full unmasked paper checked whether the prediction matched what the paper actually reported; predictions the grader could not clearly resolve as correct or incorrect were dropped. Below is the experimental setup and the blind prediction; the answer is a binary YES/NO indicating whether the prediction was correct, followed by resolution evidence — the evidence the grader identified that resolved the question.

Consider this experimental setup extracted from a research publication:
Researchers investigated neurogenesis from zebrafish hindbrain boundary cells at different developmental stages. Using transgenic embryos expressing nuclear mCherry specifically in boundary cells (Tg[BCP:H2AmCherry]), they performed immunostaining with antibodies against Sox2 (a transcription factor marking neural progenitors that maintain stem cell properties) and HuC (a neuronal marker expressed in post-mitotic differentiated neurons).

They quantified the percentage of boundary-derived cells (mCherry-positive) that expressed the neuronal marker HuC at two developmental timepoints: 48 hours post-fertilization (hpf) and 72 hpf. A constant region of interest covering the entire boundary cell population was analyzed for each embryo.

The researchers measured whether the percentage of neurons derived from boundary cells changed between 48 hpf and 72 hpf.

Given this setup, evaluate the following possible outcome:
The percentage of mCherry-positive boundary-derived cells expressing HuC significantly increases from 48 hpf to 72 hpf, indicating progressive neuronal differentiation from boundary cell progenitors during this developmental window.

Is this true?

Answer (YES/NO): YES